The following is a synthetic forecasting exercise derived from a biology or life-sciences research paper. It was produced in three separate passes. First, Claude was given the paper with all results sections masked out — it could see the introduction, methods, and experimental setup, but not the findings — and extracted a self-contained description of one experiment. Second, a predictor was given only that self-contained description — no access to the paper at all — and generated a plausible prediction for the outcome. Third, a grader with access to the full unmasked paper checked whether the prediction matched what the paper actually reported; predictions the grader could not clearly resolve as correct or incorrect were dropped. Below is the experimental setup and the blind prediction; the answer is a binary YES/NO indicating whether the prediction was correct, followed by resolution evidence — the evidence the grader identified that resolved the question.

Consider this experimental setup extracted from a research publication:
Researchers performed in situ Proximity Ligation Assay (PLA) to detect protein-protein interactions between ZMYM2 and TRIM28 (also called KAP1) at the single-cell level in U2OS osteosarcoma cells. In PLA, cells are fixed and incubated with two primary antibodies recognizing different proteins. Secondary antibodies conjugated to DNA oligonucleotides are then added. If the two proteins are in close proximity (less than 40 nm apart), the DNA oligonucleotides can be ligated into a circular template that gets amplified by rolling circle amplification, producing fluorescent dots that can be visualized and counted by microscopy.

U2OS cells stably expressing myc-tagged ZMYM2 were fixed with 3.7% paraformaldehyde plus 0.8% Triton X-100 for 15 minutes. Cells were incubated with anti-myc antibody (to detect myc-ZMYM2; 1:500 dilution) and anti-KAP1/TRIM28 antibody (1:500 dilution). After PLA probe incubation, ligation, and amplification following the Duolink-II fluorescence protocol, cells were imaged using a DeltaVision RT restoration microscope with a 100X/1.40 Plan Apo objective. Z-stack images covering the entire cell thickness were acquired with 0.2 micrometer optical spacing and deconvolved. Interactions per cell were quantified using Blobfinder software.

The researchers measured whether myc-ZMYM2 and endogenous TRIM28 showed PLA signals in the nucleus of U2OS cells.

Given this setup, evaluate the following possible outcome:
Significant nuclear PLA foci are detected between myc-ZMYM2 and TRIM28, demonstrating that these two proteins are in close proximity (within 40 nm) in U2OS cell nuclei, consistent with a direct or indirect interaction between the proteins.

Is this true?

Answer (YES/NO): YES